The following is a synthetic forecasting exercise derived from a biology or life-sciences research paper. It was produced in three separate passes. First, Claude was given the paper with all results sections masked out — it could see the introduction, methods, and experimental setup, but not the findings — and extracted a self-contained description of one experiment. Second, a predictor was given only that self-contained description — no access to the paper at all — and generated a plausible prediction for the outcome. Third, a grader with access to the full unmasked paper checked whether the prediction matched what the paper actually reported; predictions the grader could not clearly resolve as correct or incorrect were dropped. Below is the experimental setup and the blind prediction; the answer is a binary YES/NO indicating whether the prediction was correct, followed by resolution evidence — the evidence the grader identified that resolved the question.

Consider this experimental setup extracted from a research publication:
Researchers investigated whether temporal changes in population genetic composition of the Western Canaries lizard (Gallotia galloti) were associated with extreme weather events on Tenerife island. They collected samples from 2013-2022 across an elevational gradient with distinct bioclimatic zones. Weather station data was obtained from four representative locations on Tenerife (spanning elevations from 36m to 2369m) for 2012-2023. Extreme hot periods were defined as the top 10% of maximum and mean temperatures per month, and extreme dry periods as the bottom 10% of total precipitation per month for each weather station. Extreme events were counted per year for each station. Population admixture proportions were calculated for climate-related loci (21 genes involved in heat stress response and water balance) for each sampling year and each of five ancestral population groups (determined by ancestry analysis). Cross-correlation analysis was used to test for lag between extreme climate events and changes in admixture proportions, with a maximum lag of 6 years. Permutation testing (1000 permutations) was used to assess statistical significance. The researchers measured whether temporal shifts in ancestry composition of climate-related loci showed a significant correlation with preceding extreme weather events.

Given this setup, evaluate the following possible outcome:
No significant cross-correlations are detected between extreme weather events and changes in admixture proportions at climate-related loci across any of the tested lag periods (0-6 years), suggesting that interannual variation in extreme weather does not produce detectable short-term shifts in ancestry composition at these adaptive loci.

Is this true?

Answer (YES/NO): NO